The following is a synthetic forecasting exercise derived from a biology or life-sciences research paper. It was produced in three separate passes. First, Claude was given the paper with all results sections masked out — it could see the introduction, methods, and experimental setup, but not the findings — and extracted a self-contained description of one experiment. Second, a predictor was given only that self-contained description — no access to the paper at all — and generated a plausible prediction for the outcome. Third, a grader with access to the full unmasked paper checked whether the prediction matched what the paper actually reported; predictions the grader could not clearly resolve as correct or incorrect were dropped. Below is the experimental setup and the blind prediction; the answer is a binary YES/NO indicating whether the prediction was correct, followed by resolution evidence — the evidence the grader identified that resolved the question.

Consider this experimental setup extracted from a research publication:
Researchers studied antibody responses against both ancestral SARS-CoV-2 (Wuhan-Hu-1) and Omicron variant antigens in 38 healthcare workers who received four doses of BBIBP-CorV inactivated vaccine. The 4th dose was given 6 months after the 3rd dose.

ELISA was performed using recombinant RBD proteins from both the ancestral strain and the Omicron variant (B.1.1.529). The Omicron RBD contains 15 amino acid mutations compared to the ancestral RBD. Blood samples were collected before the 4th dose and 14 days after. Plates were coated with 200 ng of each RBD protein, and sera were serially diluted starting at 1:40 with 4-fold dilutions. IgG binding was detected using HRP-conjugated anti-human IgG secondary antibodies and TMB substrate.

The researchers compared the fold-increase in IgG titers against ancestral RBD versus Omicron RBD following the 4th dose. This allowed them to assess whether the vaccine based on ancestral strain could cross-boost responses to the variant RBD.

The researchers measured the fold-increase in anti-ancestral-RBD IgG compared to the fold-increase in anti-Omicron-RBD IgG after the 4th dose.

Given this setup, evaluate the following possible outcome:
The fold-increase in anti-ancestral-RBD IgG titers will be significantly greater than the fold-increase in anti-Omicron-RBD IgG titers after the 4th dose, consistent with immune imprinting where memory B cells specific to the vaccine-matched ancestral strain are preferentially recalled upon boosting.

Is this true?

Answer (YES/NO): NO